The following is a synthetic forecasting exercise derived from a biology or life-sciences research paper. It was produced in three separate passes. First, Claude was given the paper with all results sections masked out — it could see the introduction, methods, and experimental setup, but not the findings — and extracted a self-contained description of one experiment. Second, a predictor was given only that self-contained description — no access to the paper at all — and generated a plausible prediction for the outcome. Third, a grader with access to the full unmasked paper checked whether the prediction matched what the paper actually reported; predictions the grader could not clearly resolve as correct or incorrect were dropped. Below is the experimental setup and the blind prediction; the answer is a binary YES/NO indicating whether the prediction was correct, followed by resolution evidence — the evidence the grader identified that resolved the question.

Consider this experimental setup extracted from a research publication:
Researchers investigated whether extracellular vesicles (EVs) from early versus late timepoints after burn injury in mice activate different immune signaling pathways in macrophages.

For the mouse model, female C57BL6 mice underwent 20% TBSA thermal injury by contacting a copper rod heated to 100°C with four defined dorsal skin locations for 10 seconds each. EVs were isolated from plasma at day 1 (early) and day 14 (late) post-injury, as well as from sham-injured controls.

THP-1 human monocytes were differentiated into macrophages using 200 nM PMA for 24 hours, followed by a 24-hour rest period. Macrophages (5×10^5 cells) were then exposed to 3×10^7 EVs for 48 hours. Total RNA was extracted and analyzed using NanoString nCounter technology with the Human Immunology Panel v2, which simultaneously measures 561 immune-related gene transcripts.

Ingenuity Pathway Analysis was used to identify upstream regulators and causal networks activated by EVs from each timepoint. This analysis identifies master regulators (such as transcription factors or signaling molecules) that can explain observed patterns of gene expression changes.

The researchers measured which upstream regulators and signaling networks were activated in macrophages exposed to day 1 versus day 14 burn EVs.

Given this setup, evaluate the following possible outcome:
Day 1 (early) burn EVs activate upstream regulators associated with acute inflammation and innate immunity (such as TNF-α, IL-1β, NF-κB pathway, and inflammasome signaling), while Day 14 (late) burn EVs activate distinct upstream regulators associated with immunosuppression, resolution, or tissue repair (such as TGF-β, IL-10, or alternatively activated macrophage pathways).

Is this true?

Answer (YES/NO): YES